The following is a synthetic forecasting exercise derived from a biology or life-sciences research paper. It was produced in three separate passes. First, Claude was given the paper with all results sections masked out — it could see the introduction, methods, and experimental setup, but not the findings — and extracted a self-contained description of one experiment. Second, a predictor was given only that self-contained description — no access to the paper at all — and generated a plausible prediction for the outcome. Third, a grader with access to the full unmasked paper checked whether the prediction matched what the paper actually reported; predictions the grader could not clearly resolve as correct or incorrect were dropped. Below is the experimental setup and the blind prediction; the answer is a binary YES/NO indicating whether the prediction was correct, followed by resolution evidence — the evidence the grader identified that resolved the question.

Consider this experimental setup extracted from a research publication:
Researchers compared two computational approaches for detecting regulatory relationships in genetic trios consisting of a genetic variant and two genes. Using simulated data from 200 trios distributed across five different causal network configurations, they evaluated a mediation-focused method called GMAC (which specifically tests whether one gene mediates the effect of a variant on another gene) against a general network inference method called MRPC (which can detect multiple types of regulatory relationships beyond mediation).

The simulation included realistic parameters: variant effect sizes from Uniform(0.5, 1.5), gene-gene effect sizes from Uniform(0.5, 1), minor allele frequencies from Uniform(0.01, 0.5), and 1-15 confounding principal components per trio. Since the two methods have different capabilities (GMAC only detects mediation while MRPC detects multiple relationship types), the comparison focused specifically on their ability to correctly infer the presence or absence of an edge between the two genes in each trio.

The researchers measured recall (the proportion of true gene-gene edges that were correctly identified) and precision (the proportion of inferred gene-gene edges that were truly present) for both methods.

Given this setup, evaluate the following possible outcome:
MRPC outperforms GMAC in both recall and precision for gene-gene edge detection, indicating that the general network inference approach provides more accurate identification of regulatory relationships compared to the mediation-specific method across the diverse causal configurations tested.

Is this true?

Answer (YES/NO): NO